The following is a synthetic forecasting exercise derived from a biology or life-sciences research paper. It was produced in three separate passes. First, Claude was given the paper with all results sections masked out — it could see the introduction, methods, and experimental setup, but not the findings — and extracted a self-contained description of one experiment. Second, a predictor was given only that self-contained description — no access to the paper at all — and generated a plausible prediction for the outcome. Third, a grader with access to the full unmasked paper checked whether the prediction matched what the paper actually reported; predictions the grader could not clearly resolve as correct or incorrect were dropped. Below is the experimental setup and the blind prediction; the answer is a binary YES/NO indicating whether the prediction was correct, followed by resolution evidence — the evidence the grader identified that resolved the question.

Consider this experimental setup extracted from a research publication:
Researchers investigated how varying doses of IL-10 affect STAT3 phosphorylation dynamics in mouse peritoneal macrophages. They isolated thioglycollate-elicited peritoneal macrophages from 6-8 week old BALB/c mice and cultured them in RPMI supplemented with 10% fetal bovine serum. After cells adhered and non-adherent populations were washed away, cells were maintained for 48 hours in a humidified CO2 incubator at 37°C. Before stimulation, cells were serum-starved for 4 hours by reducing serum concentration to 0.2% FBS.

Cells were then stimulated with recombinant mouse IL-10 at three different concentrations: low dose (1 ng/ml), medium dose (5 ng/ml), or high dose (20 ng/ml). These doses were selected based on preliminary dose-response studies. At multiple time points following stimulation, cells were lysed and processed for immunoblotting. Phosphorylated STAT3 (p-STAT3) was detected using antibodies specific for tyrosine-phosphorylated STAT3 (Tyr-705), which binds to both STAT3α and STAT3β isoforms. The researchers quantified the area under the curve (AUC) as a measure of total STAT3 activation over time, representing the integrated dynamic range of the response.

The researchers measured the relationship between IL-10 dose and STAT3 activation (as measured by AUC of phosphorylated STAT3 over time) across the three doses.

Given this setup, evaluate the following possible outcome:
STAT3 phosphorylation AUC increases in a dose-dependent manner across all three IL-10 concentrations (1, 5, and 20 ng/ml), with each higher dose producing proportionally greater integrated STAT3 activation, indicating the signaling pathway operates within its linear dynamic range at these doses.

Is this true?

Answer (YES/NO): NO